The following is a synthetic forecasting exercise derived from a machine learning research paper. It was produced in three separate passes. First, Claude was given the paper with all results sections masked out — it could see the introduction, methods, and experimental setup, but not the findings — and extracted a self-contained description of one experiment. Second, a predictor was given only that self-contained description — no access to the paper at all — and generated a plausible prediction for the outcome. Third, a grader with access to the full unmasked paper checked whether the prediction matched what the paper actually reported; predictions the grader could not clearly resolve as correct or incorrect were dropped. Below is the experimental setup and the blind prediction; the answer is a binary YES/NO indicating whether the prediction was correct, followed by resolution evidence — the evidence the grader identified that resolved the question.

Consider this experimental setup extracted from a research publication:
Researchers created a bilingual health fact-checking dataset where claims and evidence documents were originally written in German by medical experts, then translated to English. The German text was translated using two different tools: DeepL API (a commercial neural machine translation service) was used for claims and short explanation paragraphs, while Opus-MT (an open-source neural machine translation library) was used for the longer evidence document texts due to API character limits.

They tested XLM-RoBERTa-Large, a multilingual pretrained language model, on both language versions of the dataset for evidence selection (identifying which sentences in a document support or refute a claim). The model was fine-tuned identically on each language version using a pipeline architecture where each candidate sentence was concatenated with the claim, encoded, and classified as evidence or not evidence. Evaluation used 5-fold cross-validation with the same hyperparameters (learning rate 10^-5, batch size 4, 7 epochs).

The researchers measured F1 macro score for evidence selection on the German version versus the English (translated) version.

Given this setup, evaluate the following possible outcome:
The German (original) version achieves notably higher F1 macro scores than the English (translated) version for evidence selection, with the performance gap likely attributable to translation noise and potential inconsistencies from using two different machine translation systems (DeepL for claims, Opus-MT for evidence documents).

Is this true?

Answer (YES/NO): NO